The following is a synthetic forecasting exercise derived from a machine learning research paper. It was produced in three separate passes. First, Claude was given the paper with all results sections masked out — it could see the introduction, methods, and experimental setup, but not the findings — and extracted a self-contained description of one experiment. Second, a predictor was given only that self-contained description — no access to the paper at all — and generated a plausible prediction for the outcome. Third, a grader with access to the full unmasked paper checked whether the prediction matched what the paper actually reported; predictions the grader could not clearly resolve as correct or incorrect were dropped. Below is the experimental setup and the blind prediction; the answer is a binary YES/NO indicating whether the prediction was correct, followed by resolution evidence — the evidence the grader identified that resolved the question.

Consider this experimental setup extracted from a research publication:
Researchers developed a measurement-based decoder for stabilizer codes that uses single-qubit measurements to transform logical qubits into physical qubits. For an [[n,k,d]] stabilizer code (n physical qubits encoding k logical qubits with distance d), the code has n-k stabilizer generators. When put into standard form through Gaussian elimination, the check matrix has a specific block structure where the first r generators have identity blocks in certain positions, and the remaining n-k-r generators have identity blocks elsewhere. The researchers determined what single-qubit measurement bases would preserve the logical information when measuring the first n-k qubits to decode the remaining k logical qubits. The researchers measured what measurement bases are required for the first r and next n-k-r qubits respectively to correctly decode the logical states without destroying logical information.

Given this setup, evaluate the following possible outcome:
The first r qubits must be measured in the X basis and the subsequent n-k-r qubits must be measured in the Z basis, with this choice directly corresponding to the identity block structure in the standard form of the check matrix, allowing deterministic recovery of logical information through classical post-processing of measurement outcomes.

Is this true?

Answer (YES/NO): NO